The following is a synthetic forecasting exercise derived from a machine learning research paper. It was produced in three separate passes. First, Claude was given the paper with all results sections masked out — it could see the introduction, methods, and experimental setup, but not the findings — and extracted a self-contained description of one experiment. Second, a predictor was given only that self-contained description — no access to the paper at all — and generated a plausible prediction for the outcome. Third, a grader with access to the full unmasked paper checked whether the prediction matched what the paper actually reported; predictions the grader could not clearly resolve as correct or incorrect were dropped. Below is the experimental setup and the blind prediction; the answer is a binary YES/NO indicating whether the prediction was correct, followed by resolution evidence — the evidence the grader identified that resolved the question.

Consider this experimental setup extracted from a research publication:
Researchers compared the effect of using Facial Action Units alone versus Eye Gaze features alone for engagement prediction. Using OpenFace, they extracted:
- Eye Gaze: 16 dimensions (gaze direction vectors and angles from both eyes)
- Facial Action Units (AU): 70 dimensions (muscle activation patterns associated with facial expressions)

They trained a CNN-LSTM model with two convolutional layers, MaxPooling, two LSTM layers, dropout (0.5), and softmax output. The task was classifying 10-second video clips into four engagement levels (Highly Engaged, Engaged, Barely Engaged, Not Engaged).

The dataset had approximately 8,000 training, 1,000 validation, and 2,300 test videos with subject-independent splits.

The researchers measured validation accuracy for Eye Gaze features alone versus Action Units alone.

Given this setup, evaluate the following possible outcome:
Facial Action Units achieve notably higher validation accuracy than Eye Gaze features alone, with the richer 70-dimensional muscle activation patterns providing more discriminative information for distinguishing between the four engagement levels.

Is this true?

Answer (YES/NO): NO